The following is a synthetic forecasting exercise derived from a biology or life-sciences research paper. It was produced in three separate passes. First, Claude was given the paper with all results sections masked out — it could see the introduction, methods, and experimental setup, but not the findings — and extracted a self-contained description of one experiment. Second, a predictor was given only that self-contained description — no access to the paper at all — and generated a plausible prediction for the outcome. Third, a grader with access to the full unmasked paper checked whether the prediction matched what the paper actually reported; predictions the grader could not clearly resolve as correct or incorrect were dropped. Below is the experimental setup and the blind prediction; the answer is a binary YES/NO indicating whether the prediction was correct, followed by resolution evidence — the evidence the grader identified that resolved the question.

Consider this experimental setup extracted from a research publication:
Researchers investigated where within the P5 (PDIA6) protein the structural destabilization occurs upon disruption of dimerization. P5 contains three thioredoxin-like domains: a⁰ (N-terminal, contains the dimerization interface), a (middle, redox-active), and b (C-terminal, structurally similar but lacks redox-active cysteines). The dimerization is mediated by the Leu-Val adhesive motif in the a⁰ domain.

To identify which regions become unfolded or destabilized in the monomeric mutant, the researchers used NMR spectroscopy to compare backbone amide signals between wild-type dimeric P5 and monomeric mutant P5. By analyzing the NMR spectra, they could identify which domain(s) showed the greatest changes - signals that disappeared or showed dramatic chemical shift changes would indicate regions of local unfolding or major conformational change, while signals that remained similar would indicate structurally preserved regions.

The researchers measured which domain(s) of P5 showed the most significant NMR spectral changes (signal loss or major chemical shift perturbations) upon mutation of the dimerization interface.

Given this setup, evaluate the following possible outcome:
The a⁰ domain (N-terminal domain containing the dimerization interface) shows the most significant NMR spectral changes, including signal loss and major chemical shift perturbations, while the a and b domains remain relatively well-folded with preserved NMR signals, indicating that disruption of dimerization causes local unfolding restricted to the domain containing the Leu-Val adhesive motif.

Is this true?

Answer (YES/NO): YES